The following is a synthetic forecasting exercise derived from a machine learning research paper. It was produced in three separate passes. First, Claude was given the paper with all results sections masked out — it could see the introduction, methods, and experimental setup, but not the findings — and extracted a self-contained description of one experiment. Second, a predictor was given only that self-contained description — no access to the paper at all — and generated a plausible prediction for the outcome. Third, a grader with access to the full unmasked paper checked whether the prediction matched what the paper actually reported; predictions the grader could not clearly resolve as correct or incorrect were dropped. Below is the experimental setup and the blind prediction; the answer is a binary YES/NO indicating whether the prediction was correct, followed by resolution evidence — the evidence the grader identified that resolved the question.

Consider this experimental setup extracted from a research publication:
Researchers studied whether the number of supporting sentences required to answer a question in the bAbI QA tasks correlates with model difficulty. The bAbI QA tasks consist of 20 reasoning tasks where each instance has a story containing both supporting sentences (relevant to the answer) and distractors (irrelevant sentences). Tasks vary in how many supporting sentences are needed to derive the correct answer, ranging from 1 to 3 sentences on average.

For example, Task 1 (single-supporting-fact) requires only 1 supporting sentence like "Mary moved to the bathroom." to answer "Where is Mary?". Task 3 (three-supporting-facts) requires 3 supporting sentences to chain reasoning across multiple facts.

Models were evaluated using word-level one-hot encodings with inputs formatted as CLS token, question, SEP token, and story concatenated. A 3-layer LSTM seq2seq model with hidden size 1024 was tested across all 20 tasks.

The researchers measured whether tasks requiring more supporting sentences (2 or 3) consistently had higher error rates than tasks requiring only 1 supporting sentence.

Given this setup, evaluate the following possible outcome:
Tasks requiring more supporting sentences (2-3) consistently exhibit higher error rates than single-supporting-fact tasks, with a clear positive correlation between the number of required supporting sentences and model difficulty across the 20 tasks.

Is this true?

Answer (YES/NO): NO